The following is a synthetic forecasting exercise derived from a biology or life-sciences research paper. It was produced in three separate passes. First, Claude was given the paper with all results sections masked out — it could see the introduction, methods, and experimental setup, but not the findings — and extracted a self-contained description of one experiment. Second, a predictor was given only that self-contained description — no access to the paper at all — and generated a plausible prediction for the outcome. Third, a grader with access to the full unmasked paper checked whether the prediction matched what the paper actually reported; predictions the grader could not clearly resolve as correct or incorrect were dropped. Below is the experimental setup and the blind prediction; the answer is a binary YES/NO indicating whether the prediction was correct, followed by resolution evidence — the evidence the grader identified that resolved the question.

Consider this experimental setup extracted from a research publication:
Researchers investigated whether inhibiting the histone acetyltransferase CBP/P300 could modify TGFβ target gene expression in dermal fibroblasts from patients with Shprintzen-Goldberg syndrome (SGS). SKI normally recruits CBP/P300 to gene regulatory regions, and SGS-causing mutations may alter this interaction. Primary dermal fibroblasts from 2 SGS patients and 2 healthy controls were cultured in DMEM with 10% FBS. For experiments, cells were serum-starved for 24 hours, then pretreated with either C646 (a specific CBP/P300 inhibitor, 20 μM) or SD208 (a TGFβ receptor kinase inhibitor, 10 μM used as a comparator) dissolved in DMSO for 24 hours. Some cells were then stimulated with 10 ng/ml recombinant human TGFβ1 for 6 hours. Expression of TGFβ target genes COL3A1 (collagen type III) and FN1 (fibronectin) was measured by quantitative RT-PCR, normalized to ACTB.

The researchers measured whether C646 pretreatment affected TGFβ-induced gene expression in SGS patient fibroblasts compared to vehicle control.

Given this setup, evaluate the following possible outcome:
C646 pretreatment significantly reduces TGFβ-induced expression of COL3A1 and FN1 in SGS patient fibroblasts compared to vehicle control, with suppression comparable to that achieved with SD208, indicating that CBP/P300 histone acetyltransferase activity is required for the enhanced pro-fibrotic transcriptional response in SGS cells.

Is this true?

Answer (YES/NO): YES